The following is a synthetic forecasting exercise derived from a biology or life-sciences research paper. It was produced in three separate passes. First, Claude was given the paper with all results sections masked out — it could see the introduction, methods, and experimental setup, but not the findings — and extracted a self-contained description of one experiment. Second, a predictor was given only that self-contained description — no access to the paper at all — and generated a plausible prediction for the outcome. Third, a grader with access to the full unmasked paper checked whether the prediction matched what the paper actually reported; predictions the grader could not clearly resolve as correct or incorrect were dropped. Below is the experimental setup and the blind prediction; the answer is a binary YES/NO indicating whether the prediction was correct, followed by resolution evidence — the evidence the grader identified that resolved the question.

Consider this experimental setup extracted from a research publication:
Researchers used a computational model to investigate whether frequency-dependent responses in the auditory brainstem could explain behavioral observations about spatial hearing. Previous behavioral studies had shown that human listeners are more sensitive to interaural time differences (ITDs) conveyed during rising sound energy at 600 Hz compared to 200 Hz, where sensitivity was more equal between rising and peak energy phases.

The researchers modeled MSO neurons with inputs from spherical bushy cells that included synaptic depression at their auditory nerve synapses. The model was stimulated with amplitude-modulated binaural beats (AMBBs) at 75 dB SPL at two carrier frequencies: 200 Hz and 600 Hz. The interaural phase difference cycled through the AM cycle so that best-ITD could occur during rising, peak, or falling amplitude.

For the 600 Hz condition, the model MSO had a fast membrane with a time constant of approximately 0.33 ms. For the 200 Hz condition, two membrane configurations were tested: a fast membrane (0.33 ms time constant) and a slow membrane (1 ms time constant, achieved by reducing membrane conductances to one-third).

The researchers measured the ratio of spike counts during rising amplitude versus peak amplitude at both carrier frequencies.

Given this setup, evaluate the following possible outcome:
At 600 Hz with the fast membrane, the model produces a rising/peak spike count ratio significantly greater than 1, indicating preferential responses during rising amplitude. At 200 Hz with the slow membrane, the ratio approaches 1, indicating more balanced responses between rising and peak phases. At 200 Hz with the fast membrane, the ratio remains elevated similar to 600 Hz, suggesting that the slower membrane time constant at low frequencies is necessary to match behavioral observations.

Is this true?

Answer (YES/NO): NO